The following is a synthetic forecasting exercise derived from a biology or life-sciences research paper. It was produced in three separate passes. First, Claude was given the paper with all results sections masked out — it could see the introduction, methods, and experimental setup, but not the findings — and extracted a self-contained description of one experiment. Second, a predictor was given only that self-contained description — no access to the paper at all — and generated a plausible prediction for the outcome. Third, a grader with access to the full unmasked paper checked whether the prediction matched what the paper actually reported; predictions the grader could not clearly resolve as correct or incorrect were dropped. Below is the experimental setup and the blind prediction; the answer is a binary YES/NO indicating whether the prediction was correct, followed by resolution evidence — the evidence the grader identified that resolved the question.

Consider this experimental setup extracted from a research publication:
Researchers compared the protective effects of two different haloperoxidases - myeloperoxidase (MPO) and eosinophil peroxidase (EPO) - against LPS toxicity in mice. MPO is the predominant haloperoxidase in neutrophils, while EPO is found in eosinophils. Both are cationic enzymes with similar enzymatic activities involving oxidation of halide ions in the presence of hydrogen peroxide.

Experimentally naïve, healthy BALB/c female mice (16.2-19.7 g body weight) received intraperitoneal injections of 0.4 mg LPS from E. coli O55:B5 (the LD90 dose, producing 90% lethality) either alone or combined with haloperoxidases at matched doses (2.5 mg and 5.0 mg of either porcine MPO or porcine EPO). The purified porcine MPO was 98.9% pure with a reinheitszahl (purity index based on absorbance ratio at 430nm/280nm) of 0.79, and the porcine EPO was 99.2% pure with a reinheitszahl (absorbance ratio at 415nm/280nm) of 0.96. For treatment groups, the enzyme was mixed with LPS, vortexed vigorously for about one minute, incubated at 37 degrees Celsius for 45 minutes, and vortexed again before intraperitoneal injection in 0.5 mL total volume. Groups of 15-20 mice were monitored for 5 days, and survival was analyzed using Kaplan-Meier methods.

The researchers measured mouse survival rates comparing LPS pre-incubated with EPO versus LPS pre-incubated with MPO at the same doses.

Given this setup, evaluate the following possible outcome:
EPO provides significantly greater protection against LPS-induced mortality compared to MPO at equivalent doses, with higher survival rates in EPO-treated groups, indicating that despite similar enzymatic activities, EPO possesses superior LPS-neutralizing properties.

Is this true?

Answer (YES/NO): NO